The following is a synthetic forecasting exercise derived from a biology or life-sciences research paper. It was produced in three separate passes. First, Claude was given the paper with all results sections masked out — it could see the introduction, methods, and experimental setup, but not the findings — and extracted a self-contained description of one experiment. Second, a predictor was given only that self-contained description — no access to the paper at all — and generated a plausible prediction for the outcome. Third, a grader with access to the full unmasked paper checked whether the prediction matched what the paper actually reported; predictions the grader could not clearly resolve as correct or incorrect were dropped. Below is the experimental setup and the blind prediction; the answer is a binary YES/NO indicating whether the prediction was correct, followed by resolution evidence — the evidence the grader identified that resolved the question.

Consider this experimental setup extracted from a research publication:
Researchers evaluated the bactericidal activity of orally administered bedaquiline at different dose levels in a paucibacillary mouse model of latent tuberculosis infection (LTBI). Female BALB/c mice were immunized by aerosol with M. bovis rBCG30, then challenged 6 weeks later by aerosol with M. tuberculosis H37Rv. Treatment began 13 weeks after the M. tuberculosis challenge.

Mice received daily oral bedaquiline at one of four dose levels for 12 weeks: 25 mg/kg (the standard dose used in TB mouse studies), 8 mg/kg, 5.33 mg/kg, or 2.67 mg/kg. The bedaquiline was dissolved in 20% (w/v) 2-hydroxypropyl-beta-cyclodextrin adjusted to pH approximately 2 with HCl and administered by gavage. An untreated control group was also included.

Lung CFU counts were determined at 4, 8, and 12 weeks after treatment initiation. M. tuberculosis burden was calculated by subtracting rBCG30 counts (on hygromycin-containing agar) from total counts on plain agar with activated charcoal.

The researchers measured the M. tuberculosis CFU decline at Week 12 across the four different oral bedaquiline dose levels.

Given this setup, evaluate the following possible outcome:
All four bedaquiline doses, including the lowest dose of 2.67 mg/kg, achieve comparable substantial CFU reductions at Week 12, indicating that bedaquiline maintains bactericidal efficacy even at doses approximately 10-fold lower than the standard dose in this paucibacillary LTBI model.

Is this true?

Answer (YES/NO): NO